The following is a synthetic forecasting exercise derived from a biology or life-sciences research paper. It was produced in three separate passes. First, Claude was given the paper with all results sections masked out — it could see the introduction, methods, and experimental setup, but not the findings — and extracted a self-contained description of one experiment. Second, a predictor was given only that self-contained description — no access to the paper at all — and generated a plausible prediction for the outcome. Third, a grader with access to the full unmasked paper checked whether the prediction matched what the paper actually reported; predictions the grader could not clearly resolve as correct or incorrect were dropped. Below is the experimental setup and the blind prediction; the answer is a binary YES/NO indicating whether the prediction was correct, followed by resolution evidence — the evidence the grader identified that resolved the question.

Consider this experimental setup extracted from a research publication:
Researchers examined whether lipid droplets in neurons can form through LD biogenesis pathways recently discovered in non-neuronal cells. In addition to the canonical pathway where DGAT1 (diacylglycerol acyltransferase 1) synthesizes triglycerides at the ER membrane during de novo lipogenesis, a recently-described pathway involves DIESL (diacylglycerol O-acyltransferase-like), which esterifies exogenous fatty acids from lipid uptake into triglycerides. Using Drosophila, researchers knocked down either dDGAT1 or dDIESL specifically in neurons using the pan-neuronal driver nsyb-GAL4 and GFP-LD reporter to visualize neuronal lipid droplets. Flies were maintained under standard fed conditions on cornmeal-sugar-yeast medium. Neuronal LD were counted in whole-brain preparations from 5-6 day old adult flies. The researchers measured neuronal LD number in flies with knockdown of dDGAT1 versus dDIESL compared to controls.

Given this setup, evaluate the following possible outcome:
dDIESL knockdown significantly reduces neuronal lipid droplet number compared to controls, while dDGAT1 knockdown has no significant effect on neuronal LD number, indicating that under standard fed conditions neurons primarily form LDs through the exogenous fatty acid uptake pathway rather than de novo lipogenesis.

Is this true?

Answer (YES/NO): NO